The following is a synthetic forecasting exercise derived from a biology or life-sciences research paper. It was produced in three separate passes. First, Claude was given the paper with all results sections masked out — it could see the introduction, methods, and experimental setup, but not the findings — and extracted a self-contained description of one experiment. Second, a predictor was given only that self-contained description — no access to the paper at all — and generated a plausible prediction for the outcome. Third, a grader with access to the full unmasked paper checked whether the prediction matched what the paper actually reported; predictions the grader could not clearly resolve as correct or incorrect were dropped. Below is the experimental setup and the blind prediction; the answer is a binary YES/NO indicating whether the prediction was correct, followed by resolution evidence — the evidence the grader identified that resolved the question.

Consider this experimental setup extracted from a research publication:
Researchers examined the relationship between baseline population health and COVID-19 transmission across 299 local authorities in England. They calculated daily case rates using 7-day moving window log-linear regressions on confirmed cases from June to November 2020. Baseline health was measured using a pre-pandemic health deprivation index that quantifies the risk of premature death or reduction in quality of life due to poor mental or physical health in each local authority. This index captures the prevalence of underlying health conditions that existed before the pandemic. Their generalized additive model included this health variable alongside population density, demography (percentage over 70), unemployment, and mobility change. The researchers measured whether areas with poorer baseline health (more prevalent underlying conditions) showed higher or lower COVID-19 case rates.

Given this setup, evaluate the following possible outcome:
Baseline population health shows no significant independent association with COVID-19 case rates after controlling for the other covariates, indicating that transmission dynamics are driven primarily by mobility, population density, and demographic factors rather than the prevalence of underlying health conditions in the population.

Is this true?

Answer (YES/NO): NO